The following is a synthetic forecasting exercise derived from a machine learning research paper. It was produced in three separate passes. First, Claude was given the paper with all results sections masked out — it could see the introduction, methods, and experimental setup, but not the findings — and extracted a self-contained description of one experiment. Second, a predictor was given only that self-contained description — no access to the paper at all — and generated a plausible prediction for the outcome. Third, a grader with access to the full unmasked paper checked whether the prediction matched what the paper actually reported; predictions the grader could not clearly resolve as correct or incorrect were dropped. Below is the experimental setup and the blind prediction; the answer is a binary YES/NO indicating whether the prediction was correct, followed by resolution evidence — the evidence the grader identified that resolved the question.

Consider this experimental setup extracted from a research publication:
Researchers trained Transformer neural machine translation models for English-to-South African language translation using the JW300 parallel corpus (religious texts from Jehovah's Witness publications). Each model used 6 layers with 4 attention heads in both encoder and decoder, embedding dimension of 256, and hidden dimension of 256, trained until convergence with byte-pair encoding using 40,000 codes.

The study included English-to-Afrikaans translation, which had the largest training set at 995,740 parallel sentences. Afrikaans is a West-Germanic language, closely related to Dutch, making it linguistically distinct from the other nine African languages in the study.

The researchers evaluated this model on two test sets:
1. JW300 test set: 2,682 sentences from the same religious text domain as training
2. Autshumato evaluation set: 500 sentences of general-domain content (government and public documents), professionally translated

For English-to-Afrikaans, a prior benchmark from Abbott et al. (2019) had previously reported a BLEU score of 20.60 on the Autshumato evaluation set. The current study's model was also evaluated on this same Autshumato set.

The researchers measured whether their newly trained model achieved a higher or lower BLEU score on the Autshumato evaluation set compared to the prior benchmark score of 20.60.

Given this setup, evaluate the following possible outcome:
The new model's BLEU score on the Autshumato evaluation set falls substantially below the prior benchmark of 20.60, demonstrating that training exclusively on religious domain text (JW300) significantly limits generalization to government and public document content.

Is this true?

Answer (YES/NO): YES